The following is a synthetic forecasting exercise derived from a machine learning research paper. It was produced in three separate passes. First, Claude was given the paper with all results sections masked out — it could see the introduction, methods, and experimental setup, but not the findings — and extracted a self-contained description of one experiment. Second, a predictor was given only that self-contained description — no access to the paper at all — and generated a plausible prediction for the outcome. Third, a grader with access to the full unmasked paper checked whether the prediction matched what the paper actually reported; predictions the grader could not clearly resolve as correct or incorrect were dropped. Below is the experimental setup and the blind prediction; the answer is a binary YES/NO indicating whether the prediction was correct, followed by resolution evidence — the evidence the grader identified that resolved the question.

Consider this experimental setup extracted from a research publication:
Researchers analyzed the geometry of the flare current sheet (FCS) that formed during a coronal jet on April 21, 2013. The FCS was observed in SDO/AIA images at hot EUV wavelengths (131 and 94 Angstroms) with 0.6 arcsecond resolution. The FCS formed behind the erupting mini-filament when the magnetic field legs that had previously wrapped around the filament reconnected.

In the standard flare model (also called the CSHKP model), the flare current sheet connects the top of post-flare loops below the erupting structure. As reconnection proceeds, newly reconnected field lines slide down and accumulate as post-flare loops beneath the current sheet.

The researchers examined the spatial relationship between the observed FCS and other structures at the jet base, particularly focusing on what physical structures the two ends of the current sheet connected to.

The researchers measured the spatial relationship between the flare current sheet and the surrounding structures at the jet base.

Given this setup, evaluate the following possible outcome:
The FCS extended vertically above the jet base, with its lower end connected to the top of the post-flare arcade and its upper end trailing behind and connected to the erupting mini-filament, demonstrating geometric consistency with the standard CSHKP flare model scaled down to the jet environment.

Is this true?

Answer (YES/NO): NO